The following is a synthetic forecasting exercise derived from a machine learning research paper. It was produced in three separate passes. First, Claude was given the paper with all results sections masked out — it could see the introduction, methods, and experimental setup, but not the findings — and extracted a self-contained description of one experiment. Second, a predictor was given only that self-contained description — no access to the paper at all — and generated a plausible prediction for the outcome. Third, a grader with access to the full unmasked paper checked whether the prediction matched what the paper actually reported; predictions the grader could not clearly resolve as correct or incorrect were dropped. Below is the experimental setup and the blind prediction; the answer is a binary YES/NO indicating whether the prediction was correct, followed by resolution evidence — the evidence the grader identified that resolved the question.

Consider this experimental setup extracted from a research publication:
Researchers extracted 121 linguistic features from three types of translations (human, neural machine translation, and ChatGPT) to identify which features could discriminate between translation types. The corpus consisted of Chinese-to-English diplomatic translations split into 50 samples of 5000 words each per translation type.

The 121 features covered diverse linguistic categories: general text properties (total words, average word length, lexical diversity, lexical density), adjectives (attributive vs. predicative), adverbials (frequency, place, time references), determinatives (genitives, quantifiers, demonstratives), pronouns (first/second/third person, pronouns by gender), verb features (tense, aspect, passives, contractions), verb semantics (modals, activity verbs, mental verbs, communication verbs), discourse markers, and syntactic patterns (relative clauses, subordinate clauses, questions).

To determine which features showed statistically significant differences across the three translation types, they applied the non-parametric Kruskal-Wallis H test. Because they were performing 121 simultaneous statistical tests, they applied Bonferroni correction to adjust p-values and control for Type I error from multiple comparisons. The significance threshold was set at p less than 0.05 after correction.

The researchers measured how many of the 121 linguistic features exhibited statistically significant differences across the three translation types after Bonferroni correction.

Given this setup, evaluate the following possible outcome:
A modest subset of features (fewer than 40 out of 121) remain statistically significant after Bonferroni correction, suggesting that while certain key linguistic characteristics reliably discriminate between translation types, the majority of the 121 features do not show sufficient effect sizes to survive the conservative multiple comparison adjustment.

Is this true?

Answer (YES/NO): NO